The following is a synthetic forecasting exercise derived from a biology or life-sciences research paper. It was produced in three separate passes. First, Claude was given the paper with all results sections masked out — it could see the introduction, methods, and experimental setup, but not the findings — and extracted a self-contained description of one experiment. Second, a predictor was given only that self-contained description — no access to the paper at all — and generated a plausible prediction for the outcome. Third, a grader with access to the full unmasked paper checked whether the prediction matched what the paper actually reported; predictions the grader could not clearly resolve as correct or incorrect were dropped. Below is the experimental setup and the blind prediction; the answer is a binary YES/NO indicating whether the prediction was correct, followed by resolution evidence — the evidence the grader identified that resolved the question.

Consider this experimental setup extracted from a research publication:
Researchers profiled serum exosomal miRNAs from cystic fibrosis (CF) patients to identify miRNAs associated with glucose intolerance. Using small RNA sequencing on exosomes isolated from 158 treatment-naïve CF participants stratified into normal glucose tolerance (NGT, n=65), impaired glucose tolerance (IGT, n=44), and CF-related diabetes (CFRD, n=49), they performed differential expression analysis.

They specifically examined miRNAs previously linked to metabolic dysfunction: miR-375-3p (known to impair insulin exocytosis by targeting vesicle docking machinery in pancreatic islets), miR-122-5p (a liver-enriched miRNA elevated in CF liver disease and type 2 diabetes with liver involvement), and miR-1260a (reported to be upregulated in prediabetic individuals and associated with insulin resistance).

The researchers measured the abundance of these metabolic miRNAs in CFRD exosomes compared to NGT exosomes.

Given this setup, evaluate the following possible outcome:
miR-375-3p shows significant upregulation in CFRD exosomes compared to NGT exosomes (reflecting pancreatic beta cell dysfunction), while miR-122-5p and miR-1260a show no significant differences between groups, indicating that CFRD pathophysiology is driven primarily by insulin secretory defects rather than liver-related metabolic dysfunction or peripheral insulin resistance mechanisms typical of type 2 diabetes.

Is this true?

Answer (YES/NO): NO